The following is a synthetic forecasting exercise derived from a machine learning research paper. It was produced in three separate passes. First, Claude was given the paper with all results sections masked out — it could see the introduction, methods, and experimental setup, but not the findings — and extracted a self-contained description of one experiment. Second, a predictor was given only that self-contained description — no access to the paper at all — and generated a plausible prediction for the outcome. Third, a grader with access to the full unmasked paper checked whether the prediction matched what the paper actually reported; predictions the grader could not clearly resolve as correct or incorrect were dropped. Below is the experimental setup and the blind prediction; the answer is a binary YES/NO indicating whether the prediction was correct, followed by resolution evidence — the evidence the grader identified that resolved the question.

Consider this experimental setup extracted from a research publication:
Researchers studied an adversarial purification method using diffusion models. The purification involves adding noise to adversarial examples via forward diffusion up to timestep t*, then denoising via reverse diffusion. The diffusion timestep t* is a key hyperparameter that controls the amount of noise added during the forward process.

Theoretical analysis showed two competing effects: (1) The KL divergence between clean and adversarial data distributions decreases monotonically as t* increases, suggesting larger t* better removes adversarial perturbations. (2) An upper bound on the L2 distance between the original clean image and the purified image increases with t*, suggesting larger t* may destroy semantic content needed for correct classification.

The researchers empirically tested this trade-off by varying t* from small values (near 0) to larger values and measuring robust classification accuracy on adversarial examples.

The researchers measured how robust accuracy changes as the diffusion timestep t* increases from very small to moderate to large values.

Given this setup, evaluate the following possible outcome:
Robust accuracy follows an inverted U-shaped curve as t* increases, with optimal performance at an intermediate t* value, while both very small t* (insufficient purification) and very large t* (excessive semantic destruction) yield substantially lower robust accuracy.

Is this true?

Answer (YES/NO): YES